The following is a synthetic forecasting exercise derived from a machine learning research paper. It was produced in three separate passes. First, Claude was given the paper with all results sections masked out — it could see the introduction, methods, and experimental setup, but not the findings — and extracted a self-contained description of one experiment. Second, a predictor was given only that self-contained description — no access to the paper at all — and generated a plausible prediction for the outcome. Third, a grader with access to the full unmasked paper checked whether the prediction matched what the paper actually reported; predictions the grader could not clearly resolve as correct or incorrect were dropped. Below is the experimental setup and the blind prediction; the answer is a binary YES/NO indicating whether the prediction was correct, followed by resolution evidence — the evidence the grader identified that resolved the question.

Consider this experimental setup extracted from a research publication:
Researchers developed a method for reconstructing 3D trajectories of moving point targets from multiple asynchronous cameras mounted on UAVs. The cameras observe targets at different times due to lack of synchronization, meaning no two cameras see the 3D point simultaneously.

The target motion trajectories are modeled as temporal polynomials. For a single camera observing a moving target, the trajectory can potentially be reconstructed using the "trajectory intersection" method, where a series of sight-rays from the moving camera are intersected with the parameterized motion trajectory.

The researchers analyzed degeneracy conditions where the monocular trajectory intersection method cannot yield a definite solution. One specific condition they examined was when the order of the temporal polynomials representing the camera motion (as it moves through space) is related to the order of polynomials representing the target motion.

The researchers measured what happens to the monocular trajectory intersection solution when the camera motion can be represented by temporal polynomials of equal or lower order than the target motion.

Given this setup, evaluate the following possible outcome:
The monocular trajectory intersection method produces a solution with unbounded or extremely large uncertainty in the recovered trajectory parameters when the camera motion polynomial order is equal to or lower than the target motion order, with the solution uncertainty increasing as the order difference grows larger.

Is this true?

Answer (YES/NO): NO